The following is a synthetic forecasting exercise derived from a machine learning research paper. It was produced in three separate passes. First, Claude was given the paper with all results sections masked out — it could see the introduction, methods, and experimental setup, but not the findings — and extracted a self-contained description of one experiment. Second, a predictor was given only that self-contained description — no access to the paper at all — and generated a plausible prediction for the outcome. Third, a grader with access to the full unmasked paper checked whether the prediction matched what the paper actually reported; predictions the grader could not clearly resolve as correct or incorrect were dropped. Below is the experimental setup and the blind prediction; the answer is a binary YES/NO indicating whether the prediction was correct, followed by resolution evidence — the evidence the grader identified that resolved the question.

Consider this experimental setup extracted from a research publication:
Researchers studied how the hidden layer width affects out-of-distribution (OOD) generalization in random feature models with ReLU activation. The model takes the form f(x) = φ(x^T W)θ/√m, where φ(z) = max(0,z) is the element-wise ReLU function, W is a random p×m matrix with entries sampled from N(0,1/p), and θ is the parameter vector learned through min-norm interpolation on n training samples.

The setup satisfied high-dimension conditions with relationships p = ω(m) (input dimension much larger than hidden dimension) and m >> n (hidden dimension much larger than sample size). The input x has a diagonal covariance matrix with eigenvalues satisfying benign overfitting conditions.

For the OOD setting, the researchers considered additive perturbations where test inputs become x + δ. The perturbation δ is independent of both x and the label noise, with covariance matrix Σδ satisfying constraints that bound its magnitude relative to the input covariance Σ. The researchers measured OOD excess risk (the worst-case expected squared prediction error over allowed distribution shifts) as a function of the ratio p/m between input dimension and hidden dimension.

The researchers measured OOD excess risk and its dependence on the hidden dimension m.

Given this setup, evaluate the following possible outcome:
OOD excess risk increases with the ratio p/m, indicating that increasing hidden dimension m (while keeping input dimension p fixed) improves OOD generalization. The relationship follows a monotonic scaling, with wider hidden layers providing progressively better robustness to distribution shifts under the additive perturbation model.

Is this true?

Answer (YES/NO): YES